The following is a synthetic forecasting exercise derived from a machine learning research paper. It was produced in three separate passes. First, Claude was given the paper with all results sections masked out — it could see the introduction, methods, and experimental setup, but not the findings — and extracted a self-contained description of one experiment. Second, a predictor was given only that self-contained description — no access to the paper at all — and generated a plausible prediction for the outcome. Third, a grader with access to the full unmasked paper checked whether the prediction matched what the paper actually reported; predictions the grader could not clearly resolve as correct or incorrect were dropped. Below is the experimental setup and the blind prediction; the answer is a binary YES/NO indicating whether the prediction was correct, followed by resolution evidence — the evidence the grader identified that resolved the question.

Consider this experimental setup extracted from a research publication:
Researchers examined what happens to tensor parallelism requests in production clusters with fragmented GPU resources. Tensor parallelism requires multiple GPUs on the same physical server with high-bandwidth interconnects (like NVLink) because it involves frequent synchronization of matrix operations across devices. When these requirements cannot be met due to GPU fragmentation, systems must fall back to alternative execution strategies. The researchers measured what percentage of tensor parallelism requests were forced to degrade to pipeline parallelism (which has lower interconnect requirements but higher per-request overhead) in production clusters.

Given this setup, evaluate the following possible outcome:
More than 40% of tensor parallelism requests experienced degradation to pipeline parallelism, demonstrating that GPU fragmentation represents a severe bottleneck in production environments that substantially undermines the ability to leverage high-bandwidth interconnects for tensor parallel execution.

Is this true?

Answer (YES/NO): YES